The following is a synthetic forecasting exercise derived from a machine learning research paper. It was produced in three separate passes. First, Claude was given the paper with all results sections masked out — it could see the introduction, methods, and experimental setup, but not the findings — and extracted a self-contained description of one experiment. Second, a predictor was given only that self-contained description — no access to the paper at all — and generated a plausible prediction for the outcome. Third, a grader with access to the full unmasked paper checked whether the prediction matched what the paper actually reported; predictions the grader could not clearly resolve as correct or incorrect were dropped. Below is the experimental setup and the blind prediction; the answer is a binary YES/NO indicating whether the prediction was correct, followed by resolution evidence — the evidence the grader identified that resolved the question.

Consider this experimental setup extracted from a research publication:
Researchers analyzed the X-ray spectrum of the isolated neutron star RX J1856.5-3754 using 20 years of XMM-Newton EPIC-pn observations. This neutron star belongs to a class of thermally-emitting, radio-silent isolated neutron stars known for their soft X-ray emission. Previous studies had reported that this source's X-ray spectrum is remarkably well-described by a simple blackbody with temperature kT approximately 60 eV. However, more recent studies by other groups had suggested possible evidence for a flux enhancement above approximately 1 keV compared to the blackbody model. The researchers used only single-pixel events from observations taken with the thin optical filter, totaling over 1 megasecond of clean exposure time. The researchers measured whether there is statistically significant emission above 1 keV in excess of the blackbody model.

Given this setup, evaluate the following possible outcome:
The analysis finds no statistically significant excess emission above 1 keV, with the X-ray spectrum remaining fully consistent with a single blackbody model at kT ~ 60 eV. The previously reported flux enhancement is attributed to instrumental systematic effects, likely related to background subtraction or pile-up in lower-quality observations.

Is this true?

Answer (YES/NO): NO